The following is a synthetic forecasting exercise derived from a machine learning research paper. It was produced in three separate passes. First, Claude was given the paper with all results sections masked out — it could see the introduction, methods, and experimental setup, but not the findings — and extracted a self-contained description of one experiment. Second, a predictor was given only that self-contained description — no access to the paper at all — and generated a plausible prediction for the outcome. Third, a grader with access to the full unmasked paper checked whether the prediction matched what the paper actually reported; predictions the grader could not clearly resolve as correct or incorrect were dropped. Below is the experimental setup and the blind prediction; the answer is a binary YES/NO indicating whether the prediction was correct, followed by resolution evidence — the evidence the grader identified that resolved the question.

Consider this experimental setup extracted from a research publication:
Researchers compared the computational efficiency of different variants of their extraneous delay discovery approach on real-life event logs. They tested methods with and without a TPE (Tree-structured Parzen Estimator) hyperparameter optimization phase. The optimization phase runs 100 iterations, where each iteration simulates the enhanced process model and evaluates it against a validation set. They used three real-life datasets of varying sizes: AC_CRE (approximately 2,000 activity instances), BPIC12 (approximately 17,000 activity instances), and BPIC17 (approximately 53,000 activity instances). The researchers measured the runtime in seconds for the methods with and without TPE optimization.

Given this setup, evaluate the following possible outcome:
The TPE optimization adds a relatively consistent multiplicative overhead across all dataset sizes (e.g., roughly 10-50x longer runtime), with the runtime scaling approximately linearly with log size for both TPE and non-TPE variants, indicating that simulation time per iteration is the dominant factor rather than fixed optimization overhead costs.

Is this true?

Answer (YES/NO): NO